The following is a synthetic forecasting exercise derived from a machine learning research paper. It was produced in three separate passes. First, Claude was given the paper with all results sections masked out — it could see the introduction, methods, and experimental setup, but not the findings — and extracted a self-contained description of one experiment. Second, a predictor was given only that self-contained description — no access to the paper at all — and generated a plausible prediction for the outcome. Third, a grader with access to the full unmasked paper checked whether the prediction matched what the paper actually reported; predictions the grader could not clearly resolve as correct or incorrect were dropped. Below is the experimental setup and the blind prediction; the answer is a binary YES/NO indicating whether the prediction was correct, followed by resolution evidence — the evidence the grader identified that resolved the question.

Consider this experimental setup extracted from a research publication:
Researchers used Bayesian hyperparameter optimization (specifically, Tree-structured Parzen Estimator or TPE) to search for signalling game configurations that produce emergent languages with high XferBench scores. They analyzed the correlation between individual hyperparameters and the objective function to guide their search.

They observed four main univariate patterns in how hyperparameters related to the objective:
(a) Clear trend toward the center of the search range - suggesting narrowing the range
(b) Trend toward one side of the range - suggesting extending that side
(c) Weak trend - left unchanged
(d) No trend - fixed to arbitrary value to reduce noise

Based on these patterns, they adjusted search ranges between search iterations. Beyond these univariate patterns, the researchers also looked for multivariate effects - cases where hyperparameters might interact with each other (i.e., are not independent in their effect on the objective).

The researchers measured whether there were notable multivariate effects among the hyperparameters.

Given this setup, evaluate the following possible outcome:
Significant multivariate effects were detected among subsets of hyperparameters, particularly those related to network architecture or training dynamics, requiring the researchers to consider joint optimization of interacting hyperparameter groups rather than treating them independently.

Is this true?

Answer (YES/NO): NO